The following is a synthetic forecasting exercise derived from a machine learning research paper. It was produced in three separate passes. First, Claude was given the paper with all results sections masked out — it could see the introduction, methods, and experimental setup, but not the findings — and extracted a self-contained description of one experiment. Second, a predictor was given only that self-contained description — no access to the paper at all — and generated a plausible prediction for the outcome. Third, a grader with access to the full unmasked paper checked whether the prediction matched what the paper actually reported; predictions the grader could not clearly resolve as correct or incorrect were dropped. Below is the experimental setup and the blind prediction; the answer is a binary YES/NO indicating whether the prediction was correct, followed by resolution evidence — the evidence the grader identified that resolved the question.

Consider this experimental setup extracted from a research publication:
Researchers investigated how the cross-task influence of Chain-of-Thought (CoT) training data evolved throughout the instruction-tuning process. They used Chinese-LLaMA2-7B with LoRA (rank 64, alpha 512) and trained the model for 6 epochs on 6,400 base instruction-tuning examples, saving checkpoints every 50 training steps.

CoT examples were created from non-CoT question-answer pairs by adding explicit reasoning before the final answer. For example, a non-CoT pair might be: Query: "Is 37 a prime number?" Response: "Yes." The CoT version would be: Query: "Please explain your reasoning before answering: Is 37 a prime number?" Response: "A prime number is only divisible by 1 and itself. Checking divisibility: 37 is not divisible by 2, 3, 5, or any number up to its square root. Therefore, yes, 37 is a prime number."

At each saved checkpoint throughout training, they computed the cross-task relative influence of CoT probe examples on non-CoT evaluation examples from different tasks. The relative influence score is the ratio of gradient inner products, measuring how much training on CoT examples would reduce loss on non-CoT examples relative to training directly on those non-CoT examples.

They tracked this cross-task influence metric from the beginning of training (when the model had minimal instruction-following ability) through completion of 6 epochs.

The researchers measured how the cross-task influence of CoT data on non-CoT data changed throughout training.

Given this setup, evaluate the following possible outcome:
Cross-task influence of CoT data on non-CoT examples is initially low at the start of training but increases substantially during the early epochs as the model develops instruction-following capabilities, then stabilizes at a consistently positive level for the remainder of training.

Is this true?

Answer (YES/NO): NO